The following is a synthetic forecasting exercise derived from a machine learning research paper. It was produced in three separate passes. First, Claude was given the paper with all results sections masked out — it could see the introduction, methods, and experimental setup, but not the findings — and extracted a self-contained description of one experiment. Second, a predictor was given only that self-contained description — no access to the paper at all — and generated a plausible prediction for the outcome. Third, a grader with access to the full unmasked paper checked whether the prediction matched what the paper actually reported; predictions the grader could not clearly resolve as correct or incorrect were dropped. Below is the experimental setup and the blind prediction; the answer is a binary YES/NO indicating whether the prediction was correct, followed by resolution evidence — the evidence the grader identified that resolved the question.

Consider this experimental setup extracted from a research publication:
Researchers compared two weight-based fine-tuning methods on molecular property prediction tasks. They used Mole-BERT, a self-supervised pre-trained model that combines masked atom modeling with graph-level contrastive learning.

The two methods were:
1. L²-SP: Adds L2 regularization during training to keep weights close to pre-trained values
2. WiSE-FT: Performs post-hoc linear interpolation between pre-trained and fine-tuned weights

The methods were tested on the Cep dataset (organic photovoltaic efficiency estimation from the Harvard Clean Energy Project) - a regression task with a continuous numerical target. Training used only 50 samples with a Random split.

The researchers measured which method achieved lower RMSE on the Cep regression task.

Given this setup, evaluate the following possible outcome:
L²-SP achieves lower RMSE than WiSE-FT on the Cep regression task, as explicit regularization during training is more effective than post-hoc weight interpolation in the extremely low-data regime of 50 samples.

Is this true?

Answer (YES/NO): YES